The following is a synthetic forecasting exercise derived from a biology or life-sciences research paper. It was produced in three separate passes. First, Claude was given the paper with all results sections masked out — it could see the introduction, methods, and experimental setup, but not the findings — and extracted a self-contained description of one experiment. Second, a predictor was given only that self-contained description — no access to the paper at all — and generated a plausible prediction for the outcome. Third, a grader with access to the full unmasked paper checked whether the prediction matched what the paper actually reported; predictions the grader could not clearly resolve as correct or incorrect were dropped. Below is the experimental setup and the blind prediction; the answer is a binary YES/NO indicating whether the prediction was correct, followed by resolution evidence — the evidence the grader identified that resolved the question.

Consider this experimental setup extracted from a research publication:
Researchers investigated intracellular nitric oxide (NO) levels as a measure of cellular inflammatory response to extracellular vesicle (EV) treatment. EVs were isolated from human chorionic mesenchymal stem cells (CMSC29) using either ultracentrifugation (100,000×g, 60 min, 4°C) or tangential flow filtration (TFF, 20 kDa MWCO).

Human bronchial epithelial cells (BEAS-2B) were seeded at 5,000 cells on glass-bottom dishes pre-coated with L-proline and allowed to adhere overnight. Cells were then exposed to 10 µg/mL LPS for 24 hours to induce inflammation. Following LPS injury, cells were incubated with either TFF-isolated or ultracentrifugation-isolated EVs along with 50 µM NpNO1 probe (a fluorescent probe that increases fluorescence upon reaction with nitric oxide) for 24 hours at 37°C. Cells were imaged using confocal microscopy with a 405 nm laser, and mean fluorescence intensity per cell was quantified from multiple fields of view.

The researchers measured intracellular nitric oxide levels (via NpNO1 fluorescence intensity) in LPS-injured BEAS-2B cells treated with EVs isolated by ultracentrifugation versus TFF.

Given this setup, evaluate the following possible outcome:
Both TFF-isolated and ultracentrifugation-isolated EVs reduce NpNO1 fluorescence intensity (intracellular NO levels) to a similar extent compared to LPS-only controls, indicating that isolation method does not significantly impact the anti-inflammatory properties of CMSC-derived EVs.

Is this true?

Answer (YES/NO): NO